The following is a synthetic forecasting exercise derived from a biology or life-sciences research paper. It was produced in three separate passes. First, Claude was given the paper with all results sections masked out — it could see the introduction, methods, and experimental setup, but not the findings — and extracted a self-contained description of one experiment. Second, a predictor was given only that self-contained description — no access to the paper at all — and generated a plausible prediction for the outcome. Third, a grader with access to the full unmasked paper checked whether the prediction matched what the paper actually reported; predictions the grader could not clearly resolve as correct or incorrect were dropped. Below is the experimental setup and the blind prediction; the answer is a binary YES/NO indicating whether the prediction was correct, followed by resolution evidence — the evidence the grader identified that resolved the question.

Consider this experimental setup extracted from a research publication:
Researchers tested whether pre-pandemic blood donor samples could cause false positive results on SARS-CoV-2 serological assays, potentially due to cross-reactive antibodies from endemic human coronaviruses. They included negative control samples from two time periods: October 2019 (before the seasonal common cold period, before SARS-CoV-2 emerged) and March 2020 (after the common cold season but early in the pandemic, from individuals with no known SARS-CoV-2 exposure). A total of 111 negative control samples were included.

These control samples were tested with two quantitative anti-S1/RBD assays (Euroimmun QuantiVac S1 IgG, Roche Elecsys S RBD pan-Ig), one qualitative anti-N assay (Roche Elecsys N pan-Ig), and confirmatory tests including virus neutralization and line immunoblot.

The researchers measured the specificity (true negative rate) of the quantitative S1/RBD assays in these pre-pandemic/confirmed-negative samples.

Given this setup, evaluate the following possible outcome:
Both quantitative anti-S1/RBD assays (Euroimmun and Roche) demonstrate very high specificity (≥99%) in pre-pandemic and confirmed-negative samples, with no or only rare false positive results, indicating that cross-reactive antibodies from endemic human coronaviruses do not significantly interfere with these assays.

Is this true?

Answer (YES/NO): NO